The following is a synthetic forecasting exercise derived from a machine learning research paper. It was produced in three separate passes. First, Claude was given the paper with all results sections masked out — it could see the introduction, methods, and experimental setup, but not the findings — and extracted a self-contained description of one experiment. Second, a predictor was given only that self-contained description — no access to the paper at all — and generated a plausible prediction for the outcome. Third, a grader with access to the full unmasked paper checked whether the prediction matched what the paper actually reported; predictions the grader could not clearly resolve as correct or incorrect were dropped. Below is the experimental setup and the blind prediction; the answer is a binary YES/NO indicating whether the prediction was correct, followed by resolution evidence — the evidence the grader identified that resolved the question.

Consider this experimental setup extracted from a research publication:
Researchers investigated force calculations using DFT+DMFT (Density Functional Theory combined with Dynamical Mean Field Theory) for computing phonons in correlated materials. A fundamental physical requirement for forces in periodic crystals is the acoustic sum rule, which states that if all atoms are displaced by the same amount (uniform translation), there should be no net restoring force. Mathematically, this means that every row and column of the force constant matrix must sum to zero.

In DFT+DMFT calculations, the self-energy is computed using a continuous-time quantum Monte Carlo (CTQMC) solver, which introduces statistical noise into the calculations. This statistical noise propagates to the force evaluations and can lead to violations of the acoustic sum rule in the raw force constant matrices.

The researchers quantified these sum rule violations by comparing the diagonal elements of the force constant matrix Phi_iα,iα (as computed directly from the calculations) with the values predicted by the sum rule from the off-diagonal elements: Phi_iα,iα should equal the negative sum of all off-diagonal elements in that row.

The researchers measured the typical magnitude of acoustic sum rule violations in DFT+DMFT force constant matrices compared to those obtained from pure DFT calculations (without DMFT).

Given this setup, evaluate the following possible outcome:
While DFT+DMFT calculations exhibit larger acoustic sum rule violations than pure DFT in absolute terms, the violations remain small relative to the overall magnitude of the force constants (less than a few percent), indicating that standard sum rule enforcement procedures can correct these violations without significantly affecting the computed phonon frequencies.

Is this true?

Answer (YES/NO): NO